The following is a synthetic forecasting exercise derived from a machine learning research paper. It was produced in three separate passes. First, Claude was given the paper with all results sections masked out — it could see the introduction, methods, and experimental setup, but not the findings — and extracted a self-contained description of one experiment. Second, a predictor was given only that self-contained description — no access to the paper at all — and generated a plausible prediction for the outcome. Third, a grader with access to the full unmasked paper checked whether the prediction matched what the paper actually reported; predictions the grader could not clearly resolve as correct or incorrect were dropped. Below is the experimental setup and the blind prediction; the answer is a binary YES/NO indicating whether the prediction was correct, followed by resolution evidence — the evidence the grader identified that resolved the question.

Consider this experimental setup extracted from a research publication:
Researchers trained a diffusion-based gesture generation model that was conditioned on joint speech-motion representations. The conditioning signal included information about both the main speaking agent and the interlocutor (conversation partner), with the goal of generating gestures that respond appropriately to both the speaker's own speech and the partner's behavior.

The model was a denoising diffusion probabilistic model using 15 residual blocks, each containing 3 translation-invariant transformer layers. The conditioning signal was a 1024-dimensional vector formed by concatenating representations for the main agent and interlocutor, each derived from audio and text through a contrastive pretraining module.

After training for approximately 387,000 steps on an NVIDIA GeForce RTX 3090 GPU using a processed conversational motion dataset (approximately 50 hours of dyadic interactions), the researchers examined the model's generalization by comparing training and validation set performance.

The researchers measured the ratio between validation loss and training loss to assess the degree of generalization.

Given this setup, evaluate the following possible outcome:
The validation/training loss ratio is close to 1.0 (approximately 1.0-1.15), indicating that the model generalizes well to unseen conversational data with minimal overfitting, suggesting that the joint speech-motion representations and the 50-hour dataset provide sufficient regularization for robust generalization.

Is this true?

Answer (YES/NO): NO